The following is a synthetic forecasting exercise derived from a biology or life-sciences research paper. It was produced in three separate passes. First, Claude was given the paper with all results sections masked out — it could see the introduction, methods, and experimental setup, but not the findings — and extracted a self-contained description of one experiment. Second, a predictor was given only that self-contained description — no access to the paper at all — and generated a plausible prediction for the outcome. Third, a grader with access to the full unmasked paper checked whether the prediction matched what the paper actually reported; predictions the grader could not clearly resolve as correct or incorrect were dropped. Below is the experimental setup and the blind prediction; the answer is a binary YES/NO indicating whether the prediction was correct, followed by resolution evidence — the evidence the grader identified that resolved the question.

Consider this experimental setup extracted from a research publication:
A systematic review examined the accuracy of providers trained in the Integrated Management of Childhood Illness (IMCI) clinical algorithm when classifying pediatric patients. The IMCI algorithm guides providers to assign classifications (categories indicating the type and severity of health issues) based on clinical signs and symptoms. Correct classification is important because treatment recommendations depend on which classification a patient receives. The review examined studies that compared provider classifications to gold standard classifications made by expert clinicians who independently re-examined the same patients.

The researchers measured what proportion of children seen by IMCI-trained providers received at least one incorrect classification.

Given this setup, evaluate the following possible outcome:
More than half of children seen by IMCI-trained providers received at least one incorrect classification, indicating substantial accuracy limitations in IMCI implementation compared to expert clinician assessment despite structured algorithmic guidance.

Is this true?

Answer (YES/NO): NO